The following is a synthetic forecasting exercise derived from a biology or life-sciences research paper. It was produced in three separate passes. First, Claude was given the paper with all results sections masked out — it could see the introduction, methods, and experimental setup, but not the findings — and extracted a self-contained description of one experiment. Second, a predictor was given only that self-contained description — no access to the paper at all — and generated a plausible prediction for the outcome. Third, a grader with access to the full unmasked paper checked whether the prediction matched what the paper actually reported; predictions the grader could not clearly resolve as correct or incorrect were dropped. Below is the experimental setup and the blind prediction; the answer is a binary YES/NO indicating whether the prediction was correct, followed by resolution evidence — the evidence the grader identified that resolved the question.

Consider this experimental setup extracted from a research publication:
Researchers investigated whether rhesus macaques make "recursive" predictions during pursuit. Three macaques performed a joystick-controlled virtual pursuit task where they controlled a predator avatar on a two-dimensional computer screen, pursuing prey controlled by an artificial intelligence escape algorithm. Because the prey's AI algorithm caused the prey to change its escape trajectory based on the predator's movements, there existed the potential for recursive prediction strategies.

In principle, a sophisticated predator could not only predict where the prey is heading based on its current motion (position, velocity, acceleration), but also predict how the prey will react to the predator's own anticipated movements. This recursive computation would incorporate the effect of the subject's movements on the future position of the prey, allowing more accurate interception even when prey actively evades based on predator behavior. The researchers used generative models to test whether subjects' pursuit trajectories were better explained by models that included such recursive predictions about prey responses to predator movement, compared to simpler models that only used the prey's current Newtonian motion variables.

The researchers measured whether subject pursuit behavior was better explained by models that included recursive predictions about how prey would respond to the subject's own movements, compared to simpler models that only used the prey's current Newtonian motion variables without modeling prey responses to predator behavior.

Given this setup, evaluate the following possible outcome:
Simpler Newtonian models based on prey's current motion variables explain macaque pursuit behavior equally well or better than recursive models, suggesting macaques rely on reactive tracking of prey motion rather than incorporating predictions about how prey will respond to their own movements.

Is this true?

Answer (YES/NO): YES